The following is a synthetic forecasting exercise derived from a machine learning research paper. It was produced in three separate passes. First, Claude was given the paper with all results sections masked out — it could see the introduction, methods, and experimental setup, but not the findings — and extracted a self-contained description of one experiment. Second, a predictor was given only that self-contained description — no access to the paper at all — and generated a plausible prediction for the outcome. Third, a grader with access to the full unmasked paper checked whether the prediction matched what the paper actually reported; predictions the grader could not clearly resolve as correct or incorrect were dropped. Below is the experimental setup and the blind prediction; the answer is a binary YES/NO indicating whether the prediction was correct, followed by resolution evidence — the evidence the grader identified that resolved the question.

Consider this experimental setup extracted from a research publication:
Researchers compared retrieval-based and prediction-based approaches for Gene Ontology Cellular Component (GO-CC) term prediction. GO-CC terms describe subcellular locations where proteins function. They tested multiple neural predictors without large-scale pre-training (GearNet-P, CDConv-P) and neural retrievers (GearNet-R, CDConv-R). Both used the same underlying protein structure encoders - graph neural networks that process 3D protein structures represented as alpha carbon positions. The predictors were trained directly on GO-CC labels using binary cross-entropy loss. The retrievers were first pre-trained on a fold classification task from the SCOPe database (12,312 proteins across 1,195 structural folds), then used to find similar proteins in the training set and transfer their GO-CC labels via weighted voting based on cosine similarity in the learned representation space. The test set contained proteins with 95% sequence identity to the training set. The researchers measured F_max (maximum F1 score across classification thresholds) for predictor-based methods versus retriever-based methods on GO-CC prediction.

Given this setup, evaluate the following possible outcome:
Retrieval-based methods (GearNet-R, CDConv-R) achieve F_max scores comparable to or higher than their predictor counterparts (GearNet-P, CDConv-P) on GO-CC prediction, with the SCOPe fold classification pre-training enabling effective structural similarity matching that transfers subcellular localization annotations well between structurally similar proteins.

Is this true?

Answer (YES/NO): NO